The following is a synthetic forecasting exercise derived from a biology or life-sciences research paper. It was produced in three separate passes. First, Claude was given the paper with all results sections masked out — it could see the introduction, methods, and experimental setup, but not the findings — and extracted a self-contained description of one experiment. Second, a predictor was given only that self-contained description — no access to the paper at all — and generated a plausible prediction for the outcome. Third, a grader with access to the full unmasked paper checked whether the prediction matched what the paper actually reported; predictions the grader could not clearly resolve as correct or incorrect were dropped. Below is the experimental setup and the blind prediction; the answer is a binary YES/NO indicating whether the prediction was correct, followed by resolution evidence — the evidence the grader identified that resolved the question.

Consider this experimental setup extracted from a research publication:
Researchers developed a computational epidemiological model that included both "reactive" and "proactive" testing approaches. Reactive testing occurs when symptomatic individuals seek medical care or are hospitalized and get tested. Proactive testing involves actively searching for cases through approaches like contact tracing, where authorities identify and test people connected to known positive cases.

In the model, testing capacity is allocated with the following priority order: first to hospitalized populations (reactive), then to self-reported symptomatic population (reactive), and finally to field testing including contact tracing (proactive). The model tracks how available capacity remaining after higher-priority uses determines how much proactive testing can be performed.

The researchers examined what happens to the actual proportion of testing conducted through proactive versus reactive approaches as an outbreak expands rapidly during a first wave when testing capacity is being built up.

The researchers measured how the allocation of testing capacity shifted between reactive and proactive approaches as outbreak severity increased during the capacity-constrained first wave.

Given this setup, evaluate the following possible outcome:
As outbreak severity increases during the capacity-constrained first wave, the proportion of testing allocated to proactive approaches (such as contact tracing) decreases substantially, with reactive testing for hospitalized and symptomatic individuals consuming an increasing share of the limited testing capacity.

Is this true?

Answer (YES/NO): YES